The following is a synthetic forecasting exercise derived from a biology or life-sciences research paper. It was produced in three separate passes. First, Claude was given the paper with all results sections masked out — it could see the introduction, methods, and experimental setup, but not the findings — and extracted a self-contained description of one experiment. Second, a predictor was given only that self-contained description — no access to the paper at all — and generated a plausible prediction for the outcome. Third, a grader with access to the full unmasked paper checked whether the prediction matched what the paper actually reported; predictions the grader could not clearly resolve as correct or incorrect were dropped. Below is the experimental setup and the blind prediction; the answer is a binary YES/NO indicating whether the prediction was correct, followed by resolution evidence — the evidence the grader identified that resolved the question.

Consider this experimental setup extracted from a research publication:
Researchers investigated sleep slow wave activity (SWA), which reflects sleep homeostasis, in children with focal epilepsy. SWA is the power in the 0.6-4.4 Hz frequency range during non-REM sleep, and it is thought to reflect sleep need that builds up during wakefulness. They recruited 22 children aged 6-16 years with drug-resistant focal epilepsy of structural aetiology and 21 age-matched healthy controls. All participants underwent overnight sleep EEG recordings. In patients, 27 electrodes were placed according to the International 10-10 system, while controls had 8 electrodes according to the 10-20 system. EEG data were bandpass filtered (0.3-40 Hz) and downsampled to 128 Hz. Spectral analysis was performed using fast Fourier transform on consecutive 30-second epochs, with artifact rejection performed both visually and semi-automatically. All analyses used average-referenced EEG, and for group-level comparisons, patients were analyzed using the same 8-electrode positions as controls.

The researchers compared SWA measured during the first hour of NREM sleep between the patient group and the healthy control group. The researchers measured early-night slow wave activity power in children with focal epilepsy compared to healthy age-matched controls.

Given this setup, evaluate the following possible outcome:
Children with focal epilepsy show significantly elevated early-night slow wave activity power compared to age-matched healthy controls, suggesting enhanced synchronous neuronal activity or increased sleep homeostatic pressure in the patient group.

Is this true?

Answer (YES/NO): NO